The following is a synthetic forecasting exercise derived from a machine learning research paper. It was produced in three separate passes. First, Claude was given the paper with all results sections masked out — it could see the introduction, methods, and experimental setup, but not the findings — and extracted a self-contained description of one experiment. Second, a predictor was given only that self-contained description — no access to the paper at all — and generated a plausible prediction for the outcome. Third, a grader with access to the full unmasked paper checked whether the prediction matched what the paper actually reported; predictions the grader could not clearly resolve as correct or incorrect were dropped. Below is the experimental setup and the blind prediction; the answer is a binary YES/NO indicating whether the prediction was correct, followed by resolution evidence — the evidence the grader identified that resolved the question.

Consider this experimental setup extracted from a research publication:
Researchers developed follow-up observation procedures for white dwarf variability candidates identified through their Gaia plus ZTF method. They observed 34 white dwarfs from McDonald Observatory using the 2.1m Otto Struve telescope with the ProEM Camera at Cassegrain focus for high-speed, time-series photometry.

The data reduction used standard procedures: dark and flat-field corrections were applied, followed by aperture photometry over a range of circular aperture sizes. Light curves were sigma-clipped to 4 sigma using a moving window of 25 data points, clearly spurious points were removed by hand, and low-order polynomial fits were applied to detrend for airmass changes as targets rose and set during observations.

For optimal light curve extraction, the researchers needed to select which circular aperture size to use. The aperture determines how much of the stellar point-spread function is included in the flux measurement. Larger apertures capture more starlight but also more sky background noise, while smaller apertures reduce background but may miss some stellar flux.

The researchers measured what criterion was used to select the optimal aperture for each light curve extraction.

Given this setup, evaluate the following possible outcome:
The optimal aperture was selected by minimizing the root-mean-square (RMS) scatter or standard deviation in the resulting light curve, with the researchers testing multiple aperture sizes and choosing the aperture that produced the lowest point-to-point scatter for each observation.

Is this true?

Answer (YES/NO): YES